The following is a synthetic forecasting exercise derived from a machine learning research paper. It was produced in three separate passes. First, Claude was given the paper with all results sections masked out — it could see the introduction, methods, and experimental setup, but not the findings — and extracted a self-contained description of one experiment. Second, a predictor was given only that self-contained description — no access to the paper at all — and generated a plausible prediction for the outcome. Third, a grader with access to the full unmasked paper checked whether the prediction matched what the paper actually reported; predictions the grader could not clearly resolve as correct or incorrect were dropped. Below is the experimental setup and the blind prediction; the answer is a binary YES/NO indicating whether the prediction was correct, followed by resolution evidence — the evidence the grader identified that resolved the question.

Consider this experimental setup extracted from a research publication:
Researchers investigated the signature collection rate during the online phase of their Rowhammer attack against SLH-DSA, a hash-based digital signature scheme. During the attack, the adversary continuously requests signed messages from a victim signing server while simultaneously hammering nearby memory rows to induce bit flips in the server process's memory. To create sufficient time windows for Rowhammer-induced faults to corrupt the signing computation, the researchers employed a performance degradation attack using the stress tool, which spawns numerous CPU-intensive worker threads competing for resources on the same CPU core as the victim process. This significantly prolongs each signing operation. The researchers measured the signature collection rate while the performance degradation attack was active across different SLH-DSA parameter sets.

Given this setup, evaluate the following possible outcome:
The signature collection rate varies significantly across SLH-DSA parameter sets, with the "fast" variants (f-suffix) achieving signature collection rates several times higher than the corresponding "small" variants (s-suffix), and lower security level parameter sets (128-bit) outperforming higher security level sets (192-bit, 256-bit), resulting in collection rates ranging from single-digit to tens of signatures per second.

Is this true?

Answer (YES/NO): NO